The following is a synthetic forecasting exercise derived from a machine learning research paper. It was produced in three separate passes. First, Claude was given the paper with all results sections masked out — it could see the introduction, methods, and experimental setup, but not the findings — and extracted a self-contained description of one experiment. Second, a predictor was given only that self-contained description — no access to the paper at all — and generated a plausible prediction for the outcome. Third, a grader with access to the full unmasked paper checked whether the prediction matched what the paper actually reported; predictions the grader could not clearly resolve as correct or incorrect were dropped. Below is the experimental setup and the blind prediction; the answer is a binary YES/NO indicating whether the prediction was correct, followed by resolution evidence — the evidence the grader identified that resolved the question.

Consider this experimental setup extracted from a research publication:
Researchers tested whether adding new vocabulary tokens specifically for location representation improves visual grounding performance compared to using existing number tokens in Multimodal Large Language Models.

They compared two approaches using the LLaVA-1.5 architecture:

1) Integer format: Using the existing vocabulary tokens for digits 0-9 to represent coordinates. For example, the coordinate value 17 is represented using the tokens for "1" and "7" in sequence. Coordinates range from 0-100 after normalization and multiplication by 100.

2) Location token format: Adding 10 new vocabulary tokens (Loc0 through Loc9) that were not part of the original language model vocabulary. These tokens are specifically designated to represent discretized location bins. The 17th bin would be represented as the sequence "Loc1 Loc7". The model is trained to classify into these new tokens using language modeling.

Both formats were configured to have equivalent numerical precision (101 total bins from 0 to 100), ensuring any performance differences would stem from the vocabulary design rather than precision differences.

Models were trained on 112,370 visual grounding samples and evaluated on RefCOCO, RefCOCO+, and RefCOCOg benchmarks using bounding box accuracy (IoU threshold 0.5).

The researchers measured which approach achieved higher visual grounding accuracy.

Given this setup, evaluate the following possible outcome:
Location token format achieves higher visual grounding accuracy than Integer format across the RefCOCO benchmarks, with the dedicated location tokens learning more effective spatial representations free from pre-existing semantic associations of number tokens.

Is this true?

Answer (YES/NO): NO